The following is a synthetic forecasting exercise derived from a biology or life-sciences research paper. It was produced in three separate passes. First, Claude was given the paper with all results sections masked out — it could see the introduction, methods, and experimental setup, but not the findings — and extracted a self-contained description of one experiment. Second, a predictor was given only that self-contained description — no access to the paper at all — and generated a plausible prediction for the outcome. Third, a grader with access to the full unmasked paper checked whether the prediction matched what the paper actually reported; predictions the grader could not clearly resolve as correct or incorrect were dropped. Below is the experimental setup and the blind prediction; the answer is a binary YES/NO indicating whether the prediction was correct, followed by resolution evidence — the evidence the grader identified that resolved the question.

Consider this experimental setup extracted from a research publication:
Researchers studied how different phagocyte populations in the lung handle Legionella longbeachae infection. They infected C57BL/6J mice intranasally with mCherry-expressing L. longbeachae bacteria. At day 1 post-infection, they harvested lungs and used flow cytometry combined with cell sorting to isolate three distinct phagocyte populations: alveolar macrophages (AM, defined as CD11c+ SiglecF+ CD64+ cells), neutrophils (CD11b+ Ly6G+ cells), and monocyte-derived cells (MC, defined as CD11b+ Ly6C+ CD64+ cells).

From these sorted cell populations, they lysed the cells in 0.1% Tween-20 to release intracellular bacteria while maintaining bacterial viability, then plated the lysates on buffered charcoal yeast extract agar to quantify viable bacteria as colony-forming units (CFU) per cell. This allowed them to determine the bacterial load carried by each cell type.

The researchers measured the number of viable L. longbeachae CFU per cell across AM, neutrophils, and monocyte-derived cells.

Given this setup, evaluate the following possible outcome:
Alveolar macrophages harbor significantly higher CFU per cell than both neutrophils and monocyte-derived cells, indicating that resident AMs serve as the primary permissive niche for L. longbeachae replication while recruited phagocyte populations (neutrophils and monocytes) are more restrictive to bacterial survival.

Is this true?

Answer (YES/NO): YES